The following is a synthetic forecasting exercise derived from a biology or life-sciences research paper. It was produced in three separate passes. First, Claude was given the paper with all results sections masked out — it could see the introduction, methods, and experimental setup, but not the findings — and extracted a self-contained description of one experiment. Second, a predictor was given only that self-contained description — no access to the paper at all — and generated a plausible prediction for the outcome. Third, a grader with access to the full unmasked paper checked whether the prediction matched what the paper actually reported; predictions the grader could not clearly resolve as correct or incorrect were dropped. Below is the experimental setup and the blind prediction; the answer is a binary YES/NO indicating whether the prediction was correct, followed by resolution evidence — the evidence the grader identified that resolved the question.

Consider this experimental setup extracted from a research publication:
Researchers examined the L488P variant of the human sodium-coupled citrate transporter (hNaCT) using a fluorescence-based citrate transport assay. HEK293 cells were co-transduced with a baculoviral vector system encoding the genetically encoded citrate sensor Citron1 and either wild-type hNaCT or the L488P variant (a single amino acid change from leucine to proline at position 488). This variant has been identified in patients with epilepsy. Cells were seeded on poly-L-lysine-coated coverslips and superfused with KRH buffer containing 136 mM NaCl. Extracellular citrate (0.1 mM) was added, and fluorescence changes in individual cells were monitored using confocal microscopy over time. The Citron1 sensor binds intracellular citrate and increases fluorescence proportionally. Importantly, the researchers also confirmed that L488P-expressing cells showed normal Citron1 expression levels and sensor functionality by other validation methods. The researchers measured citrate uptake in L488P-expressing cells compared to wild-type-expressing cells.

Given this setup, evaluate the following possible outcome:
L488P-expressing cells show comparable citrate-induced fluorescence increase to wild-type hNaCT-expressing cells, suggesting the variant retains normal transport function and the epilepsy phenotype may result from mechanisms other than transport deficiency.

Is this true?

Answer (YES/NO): NO